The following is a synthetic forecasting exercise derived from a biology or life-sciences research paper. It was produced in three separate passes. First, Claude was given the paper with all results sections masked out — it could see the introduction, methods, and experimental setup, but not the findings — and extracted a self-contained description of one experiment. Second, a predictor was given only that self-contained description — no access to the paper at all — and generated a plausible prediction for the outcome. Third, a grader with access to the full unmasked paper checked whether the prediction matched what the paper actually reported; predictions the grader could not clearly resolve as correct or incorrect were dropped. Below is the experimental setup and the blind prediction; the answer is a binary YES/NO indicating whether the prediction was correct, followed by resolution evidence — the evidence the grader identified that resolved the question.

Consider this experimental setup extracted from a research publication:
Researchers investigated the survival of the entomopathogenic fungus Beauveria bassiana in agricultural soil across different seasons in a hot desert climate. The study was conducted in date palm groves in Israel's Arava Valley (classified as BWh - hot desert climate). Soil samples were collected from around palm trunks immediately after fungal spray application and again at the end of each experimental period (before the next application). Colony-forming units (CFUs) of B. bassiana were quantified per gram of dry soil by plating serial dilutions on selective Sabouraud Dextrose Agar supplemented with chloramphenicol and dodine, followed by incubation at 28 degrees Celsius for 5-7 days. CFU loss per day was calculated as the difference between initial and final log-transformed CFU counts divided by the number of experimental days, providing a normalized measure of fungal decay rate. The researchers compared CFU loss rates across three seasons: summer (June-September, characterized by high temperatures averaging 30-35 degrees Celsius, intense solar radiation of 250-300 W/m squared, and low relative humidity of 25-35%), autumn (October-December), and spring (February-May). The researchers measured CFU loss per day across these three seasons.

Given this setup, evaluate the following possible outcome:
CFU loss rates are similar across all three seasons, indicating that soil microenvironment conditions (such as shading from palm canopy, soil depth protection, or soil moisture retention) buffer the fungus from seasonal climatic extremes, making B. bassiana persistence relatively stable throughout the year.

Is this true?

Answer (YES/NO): NO